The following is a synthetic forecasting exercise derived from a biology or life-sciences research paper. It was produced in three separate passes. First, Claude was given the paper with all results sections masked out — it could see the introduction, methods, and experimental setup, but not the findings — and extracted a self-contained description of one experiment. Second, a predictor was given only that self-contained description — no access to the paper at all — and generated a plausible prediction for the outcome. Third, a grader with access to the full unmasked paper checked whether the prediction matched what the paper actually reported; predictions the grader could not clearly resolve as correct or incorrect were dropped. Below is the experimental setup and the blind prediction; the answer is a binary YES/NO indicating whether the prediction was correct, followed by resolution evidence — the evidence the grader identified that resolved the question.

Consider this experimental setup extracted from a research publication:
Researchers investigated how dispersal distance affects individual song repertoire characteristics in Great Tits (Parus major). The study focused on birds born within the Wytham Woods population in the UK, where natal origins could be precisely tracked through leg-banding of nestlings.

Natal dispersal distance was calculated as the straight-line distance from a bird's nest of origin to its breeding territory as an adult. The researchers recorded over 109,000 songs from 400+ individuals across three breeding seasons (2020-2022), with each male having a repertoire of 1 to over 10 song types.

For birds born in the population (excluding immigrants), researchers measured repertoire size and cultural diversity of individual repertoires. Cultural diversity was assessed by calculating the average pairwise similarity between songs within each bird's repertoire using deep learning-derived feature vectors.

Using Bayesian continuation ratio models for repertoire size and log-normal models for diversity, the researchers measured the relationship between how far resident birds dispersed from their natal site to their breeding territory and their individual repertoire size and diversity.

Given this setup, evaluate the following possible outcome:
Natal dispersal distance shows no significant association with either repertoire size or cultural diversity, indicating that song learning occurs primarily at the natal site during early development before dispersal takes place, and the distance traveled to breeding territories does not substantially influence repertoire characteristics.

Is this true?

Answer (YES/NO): NO